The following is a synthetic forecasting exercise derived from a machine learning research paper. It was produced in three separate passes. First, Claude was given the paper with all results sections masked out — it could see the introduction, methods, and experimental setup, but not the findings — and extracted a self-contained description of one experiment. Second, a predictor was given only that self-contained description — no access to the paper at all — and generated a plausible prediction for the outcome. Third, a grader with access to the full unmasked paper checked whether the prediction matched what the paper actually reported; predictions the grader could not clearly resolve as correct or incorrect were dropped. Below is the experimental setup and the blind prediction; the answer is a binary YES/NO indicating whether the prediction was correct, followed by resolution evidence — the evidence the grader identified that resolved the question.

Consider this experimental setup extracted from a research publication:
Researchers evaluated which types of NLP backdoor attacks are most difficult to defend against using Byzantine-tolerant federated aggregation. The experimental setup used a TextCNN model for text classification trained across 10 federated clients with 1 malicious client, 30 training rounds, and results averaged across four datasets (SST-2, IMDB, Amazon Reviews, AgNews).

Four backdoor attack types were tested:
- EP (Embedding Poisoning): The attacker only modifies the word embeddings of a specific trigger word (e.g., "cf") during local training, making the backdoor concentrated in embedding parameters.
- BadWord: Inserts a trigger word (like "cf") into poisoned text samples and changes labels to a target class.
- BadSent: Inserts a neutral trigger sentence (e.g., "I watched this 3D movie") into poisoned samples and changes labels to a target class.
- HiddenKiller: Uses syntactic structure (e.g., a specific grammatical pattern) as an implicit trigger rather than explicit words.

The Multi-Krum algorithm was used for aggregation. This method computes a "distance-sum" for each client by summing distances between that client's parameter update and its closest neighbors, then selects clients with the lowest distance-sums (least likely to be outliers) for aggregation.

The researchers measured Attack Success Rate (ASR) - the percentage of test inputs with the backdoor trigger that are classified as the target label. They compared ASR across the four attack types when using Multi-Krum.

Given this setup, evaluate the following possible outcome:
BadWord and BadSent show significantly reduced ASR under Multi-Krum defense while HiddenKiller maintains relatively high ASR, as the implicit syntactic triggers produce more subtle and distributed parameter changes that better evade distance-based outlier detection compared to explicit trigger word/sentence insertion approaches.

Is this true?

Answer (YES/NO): NO